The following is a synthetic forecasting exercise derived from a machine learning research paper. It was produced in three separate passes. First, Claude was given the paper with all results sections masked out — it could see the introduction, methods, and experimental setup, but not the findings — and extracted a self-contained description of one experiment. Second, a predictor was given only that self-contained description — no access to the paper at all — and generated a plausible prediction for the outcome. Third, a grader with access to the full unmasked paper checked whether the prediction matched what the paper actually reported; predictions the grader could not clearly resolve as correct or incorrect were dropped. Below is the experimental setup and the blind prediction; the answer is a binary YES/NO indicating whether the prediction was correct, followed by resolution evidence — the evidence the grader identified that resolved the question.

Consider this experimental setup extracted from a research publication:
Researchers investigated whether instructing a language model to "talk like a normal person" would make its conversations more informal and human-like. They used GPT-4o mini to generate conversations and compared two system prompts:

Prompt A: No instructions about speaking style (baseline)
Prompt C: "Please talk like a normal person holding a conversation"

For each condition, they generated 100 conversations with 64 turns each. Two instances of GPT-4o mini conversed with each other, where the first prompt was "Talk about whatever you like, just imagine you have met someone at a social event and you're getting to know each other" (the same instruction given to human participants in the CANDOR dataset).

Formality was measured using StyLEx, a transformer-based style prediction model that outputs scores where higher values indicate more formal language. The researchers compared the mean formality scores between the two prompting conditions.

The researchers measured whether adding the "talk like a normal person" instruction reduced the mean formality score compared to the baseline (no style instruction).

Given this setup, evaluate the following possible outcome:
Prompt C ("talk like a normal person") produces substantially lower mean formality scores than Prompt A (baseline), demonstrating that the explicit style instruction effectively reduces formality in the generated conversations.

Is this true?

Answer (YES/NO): NO